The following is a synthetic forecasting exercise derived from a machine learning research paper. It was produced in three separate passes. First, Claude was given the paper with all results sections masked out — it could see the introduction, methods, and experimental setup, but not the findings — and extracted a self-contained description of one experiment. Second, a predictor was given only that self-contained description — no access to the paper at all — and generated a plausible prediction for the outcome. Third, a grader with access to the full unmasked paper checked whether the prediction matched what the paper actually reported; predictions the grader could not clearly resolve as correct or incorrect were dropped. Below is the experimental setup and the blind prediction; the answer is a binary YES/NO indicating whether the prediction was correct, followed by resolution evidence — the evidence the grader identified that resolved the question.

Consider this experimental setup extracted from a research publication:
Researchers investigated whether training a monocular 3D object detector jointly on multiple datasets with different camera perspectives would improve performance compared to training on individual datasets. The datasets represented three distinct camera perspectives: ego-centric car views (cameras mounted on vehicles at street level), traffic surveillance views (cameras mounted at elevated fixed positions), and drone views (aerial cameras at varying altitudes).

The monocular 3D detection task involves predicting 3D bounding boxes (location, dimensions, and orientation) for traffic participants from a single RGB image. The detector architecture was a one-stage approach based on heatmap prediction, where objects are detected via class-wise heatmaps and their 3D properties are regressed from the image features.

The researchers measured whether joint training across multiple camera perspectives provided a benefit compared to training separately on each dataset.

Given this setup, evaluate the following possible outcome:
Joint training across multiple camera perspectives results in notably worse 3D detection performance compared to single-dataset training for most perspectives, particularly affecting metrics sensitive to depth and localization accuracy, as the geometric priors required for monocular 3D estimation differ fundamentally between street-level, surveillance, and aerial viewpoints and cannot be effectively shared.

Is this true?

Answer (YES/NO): NO